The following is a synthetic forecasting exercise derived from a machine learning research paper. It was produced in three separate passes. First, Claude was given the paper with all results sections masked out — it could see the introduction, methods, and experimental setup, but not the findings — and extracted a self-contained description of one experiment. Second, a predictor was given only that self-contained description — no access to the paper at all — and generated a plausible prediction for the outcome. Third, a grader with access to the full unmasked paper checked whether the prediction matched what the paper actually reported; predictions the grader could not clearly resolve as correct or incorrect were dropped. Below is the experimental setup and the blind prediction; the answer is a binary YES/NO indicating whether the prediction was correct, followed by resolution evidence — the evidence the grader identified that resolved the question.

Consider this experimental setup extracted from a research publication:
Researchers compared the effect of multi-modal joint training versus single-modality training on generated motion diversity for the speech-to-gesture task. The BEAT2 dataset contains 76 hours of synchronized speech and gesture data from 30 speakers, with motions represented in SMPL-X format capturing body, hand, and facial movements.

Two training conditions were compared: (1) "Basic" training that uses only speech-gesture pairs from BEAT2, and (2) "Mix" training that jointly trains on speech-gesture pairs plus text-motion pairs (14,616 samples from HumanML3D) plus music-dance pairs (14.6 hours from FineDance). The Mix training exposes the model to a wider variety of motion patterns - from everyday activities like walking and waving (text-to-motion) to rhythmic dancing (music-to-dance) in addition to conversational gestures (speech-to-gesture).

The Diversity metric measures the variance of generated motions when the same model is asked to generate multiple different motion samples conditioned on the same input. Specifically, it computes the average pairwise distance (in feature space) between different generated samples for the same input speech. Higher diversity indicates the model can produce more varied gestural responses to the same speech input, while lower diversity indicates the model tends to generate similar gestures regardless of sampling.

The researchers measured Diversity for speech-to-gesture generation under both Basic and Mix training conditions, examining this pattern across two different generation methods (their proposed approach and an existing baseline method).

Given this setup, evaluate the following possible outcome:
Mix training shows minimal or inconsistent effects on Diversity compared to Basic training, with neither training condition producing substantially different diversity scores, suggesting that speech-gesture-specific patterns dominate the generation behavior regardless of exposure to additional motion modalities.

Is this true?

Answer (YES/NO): NO